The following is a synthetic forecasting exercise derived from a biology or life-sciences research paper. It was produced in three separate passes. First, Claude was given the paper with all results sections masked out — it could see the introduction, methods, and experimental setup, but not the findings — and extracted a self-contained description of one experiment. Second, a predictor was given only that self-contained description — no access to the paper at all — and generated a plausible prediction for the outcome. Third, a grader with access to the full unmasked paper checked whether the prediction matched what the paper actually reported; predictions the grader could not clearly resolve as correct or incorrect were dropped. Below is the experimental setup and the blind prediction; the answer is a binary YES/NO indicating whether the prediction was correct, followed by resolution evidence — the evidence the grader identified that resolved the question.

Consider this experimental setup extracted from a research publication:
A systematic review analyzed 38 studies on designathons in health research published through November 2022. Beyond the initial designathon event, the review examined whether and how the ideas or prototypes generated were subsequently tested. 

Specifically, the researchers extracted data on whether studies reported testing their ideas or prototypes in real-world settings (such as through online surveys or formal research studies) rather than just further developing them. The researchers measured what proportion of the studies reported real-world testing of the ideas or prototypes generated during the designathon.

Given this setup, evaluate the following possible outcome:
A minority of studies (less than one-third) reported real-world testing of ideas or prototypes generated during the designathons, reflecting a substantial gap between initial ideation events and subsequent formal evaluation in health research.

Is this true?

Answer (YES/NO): YES